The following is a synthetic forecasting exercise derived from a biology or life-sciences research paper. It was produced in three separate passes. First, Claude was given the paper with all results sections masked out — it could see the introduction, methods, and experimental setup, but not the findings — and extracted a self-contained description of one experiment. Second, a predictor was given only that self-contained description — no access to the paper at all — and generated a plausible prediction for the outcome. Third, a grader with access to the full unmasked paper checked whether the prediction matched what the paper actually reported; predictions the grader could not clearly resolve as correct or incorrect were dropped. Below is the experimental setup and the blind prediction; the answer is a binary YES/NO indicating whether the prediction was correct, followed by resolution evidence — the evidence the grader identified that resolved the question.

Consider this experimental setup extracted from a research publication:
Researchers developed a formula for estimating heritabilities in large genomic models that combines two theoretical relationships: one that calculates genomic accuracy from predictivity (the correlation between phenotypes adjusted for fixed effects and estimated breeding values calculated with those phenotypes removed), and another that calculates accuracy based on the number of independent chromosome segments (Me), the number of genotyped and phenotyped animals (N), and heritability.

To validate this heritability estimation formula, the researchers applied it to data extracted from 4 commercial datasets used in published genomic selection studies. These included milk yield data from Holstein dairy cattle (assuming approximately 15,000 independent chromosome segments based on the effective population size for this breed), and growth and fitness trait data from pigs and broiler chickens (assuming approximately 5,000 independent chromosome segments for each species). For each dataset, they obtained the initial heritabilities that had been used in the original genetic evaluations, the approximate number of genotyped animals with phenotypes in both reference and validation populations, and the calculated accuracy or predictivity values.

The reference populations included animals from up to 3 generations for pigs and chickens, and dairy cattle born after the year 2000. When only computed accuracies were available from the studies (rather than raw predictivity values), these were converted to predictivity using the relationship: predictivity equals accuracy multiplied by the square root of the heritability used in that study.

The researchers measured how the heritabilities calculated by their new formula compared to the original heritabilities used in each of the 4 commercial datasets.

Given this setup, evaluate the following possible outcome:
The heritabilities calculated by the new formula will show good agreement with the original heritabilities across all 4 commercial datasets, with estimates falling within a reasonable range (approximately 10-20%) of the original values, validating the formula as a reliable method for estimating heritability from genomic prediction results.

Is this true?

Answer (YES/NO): NO